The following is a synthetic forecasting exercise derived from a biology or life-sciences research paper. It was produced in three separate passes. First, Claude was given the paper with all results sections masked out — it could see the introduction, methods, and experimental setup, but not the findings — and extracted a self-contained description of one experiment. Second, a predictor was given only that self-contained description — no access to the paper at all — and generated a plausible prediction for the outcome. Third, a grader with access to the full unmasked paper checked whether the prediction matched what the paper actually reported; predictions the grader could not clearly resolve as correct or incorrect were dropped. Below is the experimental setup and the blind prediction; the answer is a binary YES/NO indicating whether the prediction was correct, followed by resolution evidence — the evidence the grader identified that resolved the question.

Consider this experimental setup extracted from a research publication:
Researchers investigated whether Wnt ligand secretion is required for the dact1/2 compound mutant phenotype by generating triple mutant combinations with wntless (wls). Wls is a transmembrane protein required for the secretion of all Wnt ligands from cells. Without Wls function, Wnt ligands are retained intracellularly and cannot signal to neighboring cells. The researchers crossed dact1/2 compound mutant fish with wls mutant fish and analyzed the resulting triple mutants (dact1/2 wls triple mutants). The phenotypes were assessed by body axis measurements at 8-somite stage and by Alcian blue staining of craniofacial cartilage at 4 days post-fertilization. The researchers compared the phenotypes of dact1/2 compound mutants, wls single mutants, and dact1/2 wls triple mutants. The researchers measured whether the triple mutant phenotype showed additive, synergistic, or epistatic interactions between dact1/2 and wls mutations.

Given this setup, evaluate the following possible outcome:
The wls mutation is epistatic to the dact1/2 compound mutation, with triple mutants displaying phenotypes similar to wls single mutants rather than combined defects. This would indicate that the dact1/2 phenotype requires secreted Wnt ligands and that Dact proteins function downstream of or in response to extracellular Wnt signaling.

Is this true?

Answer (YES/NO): NO